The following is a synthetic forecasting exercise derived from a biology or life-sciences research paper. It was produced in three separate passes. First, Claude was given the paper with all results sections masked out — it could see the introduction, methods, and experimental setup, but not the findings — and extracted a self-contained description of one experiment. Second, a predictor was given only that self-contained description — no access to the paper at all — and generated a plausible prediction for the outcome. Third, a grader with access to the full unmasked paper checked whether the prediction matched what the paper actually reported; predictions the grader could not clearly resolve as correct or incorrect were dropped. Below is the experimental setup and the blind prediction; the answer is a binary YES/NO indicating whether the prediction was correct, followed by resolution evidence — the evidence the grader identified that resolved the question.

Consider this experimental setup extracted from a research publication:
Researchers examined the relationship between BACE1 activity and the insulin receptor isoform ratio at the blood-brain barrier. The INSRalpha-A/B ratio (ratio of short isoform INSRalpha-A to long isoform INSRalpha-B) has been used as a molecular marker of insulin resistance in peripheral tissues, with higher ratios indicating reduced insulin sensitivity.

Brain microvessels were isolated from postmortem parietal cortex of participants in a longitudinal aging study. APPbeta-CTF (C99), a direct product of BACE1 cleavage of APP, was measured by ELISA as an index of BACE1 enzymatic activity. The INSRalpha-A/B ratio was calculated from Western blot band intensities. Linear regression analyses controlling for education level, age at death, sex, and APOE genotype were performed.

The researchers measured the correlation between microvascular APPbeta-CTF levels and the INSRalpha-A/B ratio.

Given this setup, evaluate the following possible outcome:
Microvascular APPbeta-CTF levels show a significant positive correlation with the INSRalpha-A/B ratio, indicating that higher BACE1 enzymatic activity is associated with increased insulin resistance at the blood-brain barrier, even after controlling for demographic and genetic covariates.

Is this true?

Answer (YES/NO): YES